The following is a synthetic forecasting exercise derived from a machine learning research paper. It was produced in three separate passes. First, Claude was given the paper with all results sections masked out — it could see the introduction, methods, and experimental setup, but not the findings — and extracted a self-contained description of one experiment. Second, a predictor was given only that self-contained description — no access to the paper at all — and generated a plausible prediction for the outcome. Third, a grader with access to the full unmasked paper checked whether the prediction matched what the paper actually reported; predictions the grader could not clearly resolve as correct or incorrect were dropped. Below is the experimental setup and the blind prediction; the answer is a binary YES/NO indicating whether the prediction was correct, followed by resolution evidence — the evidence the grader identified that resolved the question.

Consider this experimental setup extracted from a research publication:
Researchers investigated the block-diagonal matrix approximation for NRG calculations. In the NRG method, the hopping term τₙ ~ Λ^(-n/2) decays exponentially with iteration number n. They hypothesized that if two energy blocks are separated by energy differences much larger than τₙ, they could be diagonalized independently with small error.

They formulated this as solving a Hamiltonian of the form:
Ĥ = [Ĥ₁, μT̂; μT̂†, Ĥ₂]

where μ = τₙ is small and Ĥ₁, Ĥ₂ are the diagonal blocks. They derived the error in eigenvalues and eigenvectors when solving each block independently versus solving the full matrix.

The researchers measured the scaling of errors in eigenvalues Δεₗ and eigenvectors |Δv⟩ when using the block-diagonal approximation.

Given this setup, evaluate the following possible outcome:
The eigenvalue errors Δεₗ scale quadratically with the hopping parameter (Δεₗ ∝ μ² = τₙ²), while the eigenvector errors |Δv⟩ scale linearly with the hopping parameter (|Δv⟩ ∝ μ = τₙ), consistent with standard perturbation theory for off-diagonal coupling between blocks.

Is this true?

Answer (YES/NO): YES